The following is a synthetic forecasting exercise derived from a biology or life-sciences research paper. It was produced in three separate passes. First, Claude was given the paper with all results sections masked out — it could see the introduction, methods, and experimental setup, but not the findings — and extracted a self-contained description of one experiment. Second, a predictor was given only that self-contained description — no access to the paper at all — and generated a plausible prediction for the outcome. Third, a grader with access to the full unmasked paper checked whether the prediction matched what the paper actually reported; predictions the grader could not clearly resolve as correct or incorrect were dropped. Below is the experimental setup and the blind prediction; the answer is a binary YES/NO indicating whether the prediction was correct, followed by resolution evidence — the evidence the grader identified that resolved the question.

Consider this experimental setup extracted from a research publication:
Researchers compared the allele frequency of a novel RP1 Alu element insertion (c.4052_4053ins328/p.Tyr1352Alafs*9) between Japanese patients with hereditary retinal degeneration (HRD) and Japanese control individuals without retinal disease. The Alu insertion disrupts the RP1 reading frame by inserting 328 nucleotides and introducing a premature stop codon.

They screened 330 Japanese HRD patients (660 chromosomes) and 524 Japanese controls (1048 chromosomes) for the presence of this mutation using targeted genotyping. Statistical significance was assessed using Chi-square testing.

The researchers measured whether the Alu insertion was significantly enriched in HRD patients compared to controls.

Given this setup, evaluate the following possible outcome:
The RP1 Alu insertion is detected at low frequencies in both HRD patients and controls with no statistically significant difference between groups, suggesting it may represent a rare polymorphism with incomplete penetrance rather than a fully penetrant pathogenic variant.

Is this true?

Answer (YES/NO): NO